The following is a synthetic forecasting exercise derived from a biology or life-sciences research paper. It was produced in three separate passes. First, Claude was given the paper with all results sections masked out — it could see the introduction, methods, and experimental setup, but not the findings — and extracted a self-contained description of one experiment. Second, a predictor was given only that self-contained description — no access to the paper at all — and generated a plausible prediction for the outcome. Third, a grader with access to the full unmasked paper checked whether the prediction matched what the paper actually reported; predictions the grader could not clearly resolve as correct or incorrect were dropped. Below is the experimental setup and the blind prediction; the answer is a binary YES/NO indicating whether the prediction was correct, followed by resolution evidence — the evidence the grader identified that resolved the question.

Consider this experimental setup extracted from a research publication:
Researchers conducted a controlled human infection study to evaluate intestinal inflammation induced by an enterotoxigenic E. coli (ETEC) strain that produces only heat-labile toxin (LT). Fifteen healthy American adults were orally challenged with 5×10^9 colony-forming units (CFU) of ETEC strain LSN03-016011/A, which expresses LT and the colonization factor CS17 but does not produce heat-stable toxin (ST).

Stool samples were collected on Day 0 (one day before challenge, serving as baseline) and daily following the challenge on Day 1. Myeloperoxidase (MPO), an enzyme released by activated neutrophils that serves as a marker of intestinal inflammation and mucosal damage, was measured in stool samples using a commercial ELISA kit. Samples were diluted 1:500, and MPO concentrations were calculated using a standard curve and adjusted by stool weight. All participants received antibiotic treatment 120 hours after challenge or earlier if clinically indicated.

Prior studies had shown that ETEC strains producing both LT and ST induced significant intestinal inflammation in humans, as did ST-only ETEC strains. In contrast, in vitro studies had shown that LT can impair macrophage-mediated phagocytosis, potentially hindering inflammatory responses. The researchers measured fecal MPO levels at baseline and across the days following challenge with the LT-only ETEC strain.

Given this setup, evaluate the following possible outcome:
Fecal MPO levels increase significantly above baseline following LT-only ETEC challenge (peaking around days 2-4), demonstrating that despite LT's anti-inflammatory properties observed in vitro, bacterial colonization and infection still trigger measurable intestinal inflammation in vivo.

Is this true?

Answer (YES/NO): YES